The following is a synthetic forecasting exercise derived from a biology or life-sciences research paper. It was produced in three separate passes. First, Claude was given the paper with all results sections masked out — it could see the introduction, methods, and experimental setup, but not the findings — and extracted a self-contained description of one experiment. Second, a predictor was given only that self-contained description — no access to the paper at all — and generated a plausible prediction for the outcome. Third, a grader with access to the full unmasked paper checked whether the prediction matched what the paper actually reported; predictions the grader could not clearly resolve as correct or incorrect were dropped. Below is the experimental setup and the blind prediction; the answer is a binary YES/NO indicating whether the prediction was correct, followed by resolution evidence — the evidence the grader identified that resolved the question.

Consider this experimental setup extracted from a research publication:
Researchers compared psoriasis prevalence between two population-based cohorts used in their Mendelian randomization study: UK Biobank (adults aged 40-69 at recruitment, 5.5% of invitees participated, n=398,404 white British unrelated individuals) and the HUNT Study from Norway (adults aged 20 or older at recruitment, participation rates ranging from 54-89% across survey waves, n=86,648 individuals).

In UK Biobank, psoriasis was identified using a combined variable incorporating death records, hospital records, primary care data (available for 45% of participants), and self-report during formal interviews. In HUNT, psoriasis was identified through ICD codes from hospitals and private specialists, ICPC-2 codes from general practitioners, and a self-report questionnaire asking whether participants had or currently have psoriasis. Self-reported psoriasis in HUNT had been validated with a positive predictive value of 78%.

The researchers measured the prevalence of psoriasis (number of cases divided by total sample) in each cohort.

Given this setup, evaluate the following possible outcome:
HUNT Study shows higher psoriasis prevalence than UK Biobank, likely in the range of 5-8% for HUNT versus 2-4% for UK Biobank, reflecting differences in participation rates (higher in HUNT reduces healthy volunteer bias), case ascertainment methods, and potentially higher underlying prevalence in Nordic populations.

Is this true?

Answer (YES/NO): NO